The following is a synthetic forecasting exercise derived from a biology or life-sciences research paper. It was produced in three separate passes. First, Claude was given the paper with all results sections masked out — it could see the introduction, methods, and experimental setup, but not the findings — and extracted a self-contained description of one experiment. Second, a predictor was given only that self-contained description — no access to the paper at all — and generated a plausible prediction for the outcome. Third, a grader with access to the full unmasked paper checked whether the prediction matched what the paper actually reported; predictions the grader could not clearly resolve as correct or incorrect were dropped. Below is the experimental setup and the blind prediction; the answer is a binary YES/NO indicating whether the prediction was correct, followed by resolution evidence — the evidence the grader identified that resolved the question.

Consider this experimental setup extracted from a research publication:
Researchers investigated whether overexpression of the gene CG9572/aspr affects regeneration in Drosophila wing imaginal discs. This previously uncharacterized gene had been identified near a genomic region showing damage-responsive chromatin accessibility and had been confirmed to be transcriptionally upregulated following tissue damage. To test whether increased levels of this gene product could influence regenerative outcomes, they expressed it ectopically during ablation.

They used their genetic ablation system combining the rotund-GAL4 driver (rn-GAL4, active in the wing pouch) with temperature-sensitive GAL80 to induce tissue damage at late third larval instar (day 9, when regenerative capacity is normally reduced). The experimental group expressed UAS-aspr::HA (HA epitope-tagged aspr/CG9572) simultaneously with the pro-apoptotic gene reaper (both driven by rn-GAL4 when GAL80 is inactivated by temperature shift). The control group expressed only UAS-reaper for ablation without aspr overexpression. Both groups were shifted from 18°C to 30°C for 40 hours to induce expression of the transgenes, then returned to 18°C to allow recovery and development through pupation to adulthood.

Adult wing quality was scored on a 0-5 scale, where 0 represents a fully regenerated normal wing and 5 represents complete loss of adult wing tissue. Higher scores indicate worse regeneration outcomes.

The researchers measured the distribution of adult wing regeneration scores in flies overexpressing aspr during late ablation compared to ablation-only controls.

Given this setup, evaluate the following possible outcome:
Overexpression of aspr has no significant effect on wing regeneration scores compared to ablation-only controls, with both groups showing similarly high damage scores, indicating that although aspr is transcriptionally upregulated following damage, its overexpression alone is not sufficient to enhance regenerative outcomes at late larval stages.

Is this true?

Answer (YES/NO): YES